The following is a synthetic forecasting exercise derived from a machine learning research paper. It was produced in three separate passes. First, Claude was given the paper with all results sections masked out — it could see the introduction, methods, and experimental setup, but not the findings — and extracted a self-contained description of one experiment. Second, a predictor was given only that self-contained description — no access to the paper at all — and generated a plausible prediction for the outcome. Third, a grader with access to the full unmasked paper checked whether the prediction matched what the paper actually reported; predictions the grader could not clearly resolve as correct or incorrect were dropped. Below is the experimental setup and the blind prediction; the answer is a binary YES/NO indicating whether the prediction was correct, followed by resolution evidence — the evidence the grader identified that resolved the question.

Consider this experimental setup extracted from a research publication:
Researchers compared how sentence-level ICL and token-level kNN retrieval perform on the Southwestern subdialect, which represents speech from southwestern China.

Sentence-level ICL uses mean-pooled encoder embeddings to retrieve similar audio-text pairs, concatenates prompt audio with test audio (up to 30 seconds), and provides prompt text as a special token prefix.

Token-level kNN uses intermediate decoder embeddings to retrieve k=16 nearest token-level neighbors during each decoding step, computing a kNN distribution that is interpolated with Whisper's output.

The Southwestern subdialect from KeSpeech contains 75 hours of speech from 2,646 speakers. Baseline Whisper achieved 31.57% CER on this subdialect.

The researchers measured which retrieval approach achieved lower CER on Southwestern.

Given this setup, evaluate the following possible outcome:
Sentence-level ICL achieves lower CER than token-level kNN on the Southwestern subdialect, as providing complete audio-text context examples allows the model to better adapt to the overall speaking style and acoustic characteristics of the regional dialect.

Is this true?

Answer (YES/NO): YES